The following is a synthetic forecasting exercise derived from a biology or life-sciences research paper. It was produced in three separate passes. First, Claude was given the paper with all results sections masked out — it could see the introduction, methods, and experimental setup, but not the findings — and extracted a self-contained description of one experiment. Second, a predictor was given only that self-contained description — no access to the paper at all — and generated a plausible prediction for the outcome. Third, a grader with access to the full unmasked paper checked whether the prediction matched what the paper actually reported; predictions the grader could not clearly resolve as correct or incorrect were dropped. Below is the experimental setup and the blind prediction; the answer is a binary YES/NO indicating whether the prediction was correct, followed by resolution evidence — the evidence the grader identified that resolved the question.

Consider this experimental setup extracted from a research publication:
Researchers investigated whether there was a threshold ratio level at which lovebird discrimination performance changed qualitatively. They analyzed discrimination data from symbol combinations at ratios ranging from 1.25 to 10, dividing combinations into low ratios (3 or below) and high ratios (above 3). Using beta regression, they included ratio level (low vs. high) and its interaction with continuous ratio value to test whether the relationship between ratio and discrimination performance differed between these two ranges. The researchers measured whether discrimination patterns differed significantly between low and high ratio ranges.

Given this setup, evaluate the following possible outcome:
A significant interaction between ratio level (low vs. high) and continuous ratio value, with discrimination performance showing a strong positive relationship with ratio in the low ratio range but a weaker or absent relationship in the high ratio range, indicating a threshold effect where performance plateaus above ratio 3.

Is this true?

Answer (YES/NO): NO